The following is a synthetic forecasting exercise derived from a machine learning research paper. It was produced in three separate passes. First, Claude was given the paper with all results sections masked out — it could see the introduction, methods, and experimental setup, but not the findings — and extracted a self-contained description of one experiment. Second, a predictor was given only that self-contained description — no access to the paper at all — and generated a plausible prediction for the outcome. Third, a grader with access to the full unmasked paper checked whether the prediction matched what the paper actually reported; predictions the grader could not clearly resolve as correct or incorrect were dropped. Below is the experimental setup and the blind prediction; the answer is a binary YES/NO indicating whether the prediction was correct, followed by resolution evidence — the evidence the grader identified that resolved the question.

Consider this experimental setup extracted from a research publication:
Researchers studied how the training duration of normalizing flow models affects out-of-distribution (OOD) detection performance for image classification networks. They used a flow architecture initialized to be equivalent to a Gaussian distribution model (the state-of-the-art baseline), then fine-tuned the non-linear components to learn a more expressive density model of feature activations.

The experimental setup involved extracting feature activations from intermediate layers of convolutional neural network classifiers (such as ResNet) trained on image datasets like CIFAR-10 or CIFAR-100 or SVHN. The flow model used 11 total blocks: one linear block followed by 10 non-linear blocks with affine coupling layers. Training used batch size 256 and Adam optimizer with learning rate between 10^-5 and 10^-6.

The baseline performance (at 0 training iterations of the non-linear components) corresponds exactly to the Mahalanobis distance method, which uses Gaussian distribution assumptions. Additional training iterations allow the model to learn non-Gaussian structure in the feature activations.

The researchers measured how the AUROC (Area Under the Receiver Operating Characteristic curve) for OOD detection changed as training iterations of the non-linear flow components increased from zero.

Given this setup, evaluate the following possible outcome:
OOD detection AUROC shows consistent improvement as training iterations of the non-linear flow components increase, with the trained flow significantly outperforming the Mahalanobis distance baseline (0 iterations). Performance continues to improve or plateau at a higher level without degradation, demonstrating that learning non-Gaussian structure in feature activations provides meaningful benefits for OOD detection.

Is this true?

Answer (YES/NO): YES